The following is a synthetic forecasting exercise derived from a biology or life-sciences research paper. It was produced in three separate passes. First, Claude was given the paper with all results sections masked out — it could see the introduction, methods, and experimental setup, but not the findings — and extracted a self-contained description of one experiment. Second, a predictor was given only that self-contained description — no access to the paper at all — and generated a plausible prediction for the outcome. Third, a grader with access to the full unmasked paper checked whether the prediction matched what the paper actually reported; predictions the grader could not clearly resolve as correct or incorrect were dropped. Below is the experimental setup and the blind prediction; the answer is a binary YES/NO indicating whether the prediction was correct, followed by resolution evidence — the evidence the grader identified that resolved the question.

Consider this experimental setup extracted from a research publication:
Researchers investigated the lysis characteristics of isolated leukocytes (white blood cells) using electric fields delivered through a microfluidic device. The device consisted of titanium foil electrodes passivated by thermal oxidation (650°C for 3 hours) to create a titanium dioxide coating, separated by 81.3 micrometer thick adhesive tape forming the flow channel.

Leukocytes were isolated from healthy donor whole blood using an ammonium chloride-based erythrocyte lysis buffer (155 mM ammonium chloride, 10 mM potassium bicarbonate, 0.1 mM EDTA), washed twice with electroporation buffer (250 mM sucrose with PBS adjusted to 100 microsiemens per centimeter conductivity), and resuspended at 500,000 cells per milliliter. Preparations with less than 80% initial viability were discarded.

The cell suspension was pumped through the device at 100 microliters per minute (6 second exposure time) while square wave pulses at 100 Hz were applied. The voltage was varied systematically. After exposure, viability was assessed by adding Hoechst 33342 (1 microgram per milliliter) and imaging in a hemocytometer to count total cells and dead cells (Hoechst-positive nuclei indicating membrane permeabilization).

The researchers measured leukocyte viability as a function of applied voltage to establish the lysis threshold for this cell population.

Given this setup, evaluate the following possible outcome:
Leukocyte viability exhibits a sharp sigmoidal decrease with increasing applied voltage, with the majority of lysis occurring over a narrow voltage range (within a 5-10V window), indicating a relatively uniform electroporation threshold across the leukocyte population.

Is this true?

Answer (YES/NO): NO